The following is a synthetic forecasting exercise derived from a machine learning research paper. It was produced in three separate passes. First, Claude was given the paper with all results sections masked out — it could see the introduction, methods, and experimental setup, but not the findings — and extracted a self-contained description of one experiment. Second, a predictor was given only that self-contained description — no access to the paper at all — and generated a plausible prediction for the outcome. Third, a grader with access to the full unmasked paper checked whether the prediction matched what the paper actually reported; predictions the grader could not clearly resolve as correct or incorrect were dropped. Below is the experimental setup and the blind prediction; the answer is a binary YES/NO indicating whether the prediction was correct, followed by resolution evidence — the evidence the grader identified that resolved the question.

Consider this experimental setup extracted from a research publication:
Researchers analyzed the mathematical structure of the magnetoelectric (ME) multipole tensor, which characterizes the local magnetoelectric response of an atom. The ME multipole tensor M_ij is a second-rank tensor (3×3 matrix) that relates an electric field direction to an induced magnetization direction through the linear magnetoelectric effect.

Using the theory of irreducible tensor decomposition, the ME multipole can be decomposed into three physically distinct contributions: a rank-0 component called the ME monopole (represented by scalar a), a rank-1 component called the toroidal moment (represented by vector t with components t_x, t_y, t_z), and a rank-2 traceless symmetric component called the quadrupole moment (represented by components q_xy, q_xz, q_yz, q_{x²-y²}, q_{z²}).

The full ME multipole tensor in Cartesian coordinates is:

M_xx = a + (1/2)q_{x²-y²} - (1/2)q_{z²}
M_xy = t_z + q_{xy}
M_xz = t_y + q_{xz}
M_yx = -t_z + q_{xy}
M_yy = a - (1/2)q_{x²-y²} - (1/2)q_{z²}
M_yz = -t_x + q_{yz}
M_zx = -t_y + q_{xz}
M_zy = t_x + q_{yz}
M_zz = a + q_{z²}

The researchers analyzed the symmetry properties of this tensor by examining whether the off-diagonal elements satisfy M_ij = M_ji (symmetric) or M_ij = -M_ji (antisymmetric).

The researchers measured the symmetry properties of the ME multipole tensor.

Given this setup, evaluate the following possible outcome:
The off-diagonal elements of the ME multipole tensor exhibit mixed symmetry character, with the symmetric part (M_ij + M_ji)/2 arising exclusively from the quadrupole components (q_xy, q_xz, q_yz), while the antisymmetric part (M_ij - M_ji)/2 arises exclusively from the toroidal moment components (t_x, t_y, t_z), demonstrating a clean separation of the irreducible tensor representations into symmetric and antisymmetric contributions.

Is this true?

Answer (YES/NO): YES